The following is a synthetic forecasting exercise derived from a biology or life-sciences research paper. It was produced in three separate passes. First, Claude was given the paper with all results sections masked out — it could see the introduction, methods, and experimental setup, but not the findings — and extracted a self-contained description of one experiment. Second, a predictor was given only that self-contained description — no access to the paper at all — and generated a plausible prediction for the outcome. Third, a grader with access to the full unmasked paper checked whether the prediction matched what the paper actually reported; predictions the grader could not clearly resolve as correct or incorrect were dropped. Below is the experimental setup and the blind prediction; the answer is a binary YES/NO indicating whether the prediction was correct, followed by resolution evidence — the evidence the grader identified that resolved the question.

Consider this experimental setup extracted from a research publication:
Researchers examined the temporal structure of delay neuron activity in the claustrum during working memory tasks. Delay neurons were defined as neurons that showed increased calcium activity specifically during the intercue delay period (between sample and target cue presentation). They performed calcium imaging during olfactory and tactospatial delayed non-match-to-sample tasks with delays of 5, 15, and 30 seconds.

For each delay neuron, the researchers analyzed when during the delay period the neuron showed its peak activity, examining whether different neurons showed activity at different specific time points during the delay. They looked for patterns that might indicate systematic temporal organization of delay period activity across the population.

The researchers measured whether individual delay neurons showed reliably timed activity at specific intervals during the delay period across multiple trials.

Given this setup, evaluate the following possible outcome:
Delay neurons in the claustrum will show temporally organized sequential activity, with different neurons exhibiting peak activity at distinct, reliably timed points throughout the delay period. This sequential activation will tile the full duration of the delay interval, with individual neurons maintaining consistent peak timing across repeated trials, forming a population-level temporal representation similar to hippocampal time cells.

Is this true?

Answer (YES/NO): YES